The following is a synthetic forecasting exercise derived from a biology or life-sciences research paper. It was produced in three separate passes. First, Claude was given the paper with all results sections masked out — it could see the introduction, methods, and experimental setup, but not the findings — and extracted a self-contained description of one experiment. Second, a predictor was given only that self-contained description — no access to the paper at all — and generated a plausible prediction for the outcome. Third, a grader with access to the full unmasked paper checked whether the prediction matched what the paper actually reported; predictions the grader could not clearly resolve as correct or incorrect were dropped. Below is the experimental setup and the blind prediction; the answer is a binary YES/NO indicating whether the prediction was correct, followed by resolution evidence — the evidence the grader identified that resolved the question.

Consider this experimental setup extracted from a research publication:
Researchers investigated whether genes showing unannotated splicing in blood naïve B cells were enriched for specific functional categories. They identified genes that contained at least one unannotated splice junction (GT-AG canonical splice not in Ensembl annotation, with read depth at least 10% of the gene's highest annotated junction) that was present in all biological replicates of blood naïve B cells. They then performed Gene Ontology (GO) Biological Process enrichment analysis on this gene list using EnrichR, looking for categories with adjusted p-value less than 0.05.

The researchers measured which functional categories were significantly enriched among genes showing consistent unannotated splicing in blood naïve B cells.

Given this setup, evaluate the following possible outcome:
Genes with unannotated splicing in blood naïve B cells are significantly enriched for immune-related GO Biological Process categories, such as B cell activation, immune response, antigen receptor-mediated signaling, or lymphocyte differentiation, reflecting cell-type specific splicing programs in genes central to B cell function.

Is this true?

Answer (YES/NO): YES